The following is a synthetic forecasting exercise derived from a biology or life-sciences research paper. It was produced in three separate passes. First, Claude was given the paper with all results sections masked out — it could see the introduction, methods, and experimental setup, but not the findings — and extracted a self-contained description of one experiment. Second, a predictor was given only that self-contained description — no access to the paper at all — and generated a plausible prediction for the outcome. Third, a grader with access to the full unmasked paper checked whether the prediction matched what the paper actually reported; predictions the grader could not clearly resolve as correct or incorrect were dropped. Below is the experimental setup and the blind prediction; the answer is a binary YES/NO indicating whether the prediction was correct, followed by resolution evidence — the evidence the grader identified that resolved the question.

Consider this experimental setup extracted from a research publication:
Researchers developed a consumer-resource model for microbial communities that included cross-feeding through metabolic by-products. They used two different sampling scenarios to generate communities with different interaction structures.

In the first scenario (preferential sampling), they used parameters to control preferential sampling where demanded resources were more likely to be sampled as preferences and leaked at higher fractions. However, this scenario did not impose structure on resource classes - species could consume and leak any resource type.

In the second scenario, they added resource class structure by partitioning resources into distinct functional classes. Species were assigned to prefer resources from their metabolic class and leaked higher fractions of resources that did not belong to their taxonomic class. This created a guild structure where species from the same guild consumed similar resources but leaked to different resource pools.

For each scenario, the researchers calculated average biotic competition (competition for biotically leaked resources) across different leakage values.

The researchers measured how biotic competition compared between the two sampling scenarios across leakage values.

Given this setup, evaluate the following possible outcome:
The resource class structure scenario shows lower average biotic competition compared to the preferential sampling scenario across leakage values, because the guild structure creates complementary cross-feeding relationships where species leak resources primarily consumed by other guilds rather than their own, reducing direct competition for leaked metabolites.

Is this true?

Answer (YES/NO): YES